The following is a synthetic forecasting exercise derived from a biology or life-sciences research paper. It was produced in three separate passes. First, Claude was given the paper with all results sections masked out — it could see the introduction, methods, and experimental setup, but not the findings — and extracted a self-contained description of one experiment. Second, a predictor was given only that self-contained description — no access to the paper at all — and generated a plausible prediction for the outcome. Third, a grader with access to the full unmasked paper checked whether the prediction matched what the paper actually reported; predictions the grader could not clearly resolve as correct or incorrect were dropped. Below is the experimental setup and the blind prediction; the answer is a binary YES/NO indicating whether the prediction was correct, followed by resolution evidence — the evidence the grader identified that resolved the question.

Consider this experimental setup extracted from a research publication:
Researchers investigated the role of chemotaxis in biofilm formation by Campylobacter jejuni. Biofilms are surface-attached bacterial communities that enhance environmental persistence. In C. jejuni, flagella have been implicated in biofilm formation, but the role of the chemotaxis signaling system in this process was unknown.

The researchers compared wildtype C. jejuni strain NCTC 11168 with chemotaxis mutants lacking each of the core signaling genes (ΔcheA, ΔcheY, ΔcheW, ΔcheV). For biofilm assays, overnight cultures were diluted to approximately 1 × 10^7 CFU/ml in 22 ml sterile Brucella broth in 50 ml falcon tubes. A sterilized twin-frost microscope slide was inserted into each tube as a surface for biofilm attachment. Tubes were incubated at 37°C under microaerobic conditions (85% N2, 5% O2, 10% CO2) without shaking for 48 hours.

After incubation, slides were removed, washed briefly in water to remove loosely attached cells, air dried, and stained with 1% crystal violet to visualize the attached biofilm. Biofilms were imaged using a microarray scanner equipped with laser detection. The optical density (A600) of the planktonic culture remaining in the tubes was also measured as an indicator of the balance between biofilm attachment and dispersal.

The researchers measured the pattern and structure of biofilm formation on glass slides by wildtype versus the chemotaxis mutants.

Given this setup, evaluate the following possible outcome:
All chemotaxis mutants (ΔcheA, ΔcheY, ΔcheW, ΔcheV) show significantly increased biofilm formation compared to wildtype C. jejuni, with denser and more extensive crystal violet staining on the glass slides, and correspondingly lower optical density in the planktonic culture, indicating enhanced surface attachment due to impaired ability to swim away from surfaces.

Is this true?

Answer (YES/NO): NO